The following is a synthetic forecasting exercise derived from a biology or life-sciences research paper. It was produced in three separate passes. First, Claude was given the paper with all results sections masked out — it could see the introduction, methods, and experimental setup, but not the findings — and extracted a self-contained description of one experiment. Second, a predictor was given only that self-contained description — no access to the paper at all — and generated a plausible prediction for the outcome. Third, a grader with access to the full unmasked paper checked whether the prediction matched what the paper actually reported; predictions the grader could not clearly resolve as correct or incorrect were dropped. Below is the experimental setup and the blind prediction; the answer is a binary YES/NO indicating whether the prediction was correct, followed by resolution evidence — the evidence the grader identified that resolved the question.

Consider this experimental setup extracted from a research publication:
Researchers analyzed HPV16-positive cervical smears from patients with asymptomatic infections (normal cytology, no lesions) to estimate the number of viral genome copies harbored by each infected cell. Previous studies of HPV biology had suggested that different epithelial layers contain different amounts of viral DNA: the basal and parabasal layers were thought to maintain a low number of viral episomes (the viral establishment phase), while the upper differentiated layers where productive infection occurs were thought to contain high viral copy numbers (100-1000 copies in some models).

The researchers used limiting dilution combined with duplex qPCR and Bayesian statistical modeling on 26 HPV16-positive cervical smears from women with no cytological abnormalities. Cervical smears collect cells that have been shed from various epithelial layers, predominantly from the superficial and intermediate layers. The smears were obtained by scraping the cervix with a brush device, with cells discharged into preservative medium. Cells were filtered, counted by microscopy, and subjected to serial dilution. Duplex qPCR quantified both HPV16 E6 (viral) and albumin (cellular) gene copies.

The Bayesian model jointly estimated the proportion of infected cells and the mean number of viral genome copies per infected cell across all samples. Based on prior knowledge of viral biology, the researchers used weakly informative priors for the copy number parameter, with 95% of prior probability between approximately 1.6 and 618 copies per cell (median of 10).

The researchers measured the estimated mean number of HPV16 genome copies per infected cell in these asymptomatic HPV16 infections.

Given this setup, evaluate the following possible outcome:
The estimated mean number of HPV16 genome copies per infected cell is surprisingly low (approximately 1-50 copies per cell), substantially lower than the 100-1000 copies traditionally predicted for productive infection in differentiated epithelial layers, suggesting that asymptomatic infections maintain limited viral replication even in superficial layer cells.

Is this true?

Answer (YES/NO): YES